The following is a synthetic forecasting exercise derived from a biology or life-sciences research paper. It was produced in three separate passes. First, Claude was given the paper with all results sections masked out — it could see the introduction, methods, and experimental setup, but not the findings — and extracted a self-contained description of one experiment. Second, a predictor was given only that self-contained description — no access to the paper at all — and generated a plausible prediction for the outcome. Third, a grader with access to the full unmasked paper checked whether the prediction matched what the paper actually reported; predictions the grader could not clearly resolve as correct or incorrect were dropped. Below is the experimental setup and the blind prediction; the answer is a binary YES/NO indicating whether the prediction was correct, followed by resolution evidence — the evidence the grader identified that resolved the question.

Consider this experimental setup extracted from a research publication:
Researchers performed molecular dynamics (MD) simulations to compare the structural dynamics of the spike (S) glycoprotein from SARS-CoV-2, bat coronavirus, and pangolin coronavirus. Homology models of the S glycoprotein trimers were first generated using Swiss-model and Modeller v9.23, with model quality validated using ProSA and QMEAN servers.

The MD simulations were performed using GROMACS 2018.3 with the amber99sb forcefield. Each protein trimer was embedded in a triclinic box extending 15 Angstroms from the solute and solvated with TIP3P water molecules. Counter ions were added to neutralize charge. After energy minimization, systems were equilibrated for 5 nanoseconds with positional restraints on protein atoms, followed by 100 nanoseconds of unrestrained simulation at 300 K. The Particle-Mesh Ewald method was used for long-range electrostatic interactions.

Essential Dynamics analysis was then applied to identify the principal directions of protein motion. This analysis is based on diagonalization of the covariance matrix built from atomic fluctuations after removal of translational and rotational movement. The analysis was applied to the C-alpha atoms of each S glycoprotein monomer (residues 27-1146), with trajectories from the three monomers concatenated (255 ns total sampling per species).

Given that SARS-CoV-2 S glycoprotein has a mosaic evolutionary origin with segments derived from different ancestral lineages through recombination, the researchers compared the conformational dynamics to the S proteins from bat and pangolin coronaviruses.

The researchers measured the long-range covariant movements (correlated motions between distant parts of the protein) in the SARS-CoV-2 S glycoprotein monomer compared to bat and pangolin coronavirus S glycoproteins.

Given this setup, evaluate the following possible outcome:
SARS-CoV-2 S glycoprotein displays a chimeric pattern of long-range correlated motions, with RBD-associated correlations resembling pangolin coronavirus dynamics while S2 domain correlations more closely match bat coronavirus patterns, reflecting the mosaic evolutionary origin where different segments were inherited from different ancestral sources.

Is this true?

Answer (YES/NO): NO